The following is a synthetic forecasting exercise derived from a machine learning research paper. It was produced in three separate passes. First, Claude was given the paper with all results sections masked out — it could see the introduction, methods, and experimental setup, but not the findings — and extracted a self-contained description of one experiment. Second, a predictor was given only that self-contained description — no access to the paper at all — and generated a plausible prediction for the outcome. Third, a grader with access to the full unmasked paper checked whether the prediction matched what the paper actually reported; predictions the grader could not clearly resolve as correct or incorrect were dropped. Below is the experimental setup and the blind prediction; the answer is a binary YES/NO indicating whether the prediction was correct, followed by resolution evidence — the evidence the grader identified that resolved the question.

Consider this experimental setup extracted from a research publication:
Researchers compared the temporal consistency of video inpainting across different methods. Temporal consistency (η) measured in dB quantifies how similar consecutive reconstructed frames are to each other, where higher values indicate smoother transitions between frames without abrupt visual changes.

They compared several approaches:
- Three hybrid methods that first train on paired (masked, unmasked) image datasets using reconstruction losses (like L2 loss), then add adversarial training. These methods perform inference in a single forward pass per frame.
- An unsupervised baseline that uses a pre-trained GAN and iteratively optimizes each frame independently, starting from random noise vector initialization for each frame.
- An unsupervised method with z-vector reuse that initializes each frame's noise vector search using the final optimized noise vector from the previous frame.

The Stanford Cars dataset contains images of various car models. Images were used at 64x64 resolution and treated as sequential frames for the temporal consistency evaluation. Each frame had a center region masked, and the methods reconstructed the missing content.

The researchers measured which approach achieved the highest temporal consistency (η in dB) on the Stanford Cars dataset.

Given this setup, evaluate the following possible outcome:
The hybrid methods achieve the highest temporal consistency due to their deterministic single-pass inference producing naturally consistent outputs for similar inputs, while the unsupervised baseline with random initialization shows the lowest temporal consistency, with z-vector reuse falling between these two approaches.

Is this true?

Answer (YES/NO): NO